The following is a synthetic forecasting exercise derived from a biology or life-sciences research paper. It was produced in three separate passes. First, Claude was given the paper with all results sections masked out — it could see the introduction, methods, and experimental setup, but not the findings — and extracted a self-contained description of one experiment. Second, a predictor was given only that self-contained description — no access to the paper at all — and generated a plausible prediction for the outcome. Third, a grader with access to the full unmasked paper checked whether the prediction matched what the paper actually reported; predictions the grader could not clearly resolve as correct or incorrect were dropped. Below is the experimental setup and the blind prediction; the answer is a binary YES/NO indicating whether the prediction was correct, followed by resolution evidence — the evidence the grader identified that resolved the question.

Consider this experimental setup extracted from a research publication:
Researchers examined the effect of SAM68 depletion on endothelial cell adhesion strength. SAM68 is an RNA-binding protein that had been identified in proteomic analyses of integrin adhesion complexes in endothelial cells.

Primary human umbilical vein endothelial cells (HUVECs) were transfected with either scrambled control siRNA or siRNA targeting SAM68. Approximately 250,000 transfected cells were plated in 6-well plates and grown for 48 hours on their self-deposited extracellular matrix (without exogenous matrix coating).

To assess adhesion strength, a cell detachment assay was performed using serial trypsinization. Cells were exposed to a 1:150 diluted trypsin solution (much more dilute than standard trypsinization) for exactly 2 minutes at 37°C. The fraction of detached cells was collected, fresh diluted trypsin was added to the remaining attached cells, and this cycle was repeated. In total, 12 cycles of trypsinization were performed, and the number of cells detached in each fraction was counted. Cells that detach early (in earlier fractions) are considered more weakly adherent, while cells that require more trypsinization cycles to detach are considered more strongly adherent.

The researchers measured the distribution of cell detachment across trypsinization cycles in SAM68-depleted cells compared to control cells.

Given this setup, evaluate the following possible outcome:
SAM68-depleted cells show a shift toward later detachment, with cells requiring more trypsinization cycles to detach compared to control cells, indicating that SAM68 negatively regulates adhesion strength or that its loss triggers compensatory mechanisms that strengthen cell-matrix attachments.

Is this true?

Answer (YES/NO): NO